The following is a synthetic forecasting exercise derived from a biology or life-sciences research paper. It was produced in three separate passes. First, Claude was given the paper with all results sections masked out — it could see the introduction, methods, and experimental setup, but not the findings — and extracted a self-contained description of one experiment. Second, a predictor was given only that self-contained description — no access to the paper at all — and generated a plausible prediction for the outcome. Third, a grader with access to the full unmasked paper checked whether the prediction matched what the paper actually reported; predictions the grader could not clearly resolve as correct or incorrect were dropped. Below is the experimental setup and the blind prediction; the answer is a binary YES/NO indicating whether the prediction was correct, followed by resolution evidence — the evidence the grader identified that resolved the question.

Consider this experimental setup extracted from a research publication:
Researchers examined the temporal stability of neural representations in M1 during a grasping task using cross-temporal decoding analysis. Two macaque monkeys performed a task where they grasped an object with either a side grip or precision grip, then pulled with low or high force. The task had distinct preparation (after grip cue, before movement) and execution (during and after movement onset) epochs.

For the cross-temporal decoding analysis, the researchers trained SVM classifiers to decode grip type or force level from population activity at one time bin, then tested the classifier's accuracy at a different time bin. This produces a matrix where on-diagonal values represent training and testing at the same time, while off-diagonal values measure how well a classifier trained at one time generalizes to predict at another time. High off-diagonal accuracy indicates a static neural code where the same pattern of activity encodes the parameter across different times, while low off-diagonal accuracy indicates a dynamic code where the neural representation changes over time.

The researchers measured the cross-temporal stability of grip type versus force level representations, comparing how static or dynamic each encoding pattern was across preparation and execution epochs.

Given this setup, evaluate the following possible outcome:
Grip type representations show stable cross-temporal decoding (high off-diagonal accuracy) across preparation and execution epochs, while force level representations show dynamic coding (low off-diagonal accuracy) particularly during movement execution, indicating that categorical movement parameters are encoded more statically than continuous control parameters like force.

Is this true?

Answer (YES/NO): YES